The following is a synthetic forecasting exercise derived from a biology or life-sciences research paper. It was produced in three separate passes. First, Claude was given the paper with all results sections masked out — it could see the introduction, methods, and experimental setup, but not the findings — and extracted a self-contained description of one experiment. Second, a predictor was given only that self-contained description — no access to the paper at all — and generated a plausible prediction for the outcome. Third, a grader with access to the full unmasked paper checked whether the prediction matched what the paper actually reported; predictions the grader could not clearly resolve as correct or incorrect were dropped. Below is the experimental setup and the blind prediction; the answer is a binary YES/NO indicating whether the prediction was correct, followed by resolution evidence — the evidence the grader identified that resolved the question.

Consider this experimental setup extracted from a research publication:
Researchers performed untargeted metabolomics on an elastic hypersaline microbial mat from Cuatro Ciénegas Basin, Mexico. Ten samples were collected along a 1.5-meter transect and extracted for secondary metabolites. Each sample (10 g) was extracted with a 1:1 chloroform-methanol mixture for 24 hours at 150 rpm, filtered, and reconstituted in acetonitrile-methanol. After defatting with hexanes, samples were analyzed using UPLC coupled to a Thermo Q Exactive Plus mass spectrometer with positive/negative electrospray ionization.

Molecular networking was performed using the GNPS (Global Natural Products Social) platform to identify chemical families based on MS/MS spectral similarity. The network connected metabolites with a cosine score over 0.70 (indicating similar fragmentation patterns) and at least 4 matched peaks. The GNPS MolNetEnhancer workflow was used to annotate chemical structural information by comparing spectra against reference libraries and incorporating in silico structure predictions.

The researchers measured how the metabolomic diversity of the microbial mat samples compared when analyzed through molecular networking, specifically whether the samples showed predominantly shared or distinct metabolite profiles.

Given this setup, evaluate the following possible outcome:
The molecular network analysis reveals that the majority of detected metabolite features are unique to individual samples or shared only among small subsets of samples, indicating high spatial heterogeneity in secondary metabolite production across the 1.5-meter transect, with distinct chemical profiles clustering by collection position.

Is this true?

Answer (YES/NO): NO